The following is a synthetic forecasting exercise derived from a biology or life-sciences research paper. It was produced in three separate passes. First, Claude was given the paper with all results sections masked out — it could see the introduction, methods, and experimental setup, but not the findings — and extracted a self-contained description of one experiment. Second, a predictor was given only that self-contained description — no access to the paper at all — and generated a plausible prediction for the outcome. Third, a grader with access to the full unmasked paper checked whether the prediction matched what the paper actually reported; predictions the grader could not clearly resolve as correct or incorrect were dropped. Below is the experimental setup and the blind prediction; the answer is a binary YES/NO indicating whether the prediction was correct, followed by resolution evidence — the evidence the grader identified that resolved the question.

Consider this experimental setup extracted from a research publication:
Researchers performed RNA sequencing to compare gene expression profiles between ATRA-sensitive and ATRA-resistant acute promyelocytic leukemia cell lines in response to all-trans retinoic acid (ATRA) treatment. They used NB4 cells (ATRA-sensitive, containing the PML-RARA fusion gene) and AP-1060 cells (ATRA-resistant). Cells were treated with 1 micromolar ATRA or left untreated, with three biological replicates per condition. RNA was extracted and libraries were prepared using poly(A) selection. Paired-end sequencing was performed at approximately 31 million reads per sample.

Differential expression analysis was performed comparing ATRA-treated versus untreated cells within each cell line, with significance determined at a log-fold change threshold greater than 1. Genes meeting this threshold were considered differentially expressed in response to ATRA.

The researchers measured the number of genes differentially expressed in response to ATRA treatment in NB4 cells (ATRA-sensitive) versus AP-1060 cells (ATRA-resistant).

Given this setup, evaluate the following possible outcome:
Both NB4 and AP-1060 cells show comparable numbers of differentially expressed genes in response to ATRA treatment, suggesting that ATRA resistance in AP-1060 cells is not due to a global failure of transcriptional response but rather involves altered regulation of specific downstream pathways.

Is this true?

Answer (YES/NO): NO